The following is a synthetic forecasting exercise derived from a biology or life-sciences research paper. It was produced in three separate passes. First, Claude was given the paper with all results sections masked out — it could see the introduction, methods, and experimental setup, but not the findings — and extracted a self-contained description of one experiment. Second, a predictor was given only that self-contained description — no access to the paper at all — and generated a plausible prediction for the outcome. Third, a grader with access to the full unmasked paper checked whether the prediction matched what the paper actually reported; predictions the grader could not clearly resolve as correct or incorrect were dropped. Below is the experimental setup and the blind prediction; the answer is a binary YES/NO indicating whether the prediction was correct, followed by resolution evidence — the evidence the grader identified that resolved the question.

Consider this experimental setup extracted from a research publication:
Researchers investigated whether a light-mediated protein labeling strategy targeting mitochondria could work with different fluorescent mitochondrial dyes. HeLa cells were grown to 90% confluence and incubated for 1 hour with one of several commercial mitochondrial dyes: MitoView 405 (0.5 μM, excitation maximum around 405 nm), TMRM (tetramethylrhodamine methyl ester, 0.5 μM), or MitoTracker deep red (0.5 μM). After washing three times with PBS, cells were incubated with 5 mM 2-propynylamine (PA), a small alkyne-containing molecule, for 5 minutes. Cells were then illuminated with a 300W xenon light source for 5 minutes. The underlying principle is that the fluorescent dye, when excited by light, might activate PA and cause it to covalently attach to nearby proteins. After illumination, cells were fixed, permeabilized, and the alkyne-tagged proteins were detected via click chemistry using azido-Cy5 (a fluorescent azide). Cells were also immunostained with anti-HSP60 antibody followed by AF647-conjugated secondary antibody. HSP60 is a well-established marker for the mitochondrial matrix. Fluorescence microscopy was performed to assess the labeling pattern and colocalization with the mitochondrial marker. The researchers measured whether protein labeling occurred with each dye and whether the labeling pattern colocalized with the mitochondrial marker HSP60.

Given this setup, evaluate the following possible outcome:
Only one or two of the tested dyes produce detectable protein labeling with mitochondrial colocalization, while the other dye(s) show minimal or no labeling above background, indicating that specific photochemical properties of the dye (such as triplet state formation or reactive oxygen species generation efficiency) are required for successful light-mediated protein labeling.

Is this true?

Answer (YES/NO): NO